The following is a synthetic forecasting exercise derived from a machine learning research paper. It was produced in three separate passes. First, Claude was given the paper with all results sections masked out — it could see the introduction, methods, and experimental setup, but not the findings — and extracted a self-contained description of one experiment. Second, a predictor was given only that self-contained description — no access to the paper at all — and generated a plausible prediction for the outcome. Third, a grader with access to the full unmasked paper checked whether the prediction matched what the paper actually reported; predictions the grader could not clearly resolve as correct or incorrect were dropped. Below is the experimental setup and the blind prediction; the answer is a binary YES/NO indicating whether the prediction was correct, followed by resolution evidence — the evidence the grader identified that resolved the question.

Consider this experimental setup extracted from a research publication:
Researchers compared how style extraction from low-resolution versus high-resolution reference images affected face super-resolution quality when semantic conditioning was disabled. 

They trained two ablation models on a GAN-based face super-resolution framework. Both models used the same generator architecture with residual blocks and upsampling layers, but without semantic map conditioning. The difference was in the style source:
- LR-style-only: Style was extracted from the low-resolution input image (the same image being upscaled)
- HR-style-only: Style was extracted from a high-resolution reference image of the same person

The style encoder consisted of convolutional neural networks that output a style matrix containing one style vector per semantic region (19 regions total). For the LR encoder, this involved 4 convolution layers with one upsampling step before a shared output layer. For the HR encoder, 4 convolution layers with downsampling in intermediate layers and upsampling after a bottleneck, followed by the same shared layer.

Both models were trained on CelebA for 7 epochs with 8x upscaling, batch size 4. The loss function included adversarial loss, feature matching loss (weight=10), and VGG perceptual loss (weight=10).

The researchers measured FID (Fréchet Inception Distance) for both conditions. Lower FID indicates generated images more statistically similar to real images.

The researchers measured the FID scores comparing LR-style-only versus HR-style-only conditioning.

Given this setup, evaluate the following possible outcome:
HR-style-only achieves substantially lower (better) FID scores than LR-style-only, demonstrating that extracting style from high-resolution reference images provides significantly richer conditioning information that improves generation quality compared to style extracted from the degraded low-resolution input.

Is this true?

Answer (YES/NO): NO